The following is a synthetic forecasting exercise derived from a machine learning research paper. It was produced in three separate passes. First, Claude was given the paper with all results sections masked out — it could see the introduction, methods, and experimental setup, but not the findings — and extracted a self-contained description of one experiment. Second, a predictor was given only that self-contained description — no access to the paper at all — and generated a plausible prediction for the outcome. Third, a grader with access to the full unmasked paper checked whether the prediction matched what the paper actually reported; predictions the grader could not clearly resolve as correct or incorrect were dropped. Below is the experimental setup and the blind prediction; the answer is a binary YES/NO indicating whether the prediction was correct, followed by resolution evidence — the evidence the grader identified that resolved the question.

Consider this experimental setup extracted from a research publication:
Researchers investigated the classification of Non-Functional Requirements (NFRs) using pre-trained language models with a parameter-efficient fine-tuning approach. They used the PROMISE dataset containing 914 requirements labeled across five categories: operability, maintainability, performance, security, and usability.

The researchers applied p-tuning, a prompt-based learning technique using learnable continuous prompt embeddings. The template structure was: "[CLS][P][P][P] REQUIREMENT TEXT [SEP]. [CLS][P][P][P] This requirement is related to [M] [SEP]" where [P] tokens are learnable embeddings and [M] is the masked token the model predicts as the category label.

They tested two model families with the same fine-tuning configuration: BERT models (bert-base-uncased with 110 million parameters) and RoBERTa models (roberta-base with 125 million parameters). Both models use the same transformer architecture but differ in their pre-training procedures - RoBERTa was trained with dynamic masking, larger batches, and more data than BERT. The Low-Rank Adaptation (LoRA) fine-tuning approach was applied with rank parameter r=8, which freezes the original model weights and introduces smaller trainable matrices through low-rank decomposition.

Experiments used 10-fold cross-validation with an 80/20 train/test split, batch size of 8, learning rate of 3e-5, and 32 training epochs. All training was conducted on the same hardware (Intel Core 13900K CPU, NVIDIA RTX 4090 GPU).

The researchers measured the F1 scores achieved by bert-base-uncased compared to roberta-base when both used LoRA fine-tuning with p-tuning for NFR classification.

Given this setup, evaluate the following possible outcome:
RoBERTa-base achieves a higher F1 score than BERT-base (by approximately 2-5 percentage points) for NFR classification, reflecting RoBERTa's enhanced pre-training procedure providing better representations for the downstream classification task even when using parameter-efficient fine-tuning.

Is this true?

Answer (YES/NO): NO